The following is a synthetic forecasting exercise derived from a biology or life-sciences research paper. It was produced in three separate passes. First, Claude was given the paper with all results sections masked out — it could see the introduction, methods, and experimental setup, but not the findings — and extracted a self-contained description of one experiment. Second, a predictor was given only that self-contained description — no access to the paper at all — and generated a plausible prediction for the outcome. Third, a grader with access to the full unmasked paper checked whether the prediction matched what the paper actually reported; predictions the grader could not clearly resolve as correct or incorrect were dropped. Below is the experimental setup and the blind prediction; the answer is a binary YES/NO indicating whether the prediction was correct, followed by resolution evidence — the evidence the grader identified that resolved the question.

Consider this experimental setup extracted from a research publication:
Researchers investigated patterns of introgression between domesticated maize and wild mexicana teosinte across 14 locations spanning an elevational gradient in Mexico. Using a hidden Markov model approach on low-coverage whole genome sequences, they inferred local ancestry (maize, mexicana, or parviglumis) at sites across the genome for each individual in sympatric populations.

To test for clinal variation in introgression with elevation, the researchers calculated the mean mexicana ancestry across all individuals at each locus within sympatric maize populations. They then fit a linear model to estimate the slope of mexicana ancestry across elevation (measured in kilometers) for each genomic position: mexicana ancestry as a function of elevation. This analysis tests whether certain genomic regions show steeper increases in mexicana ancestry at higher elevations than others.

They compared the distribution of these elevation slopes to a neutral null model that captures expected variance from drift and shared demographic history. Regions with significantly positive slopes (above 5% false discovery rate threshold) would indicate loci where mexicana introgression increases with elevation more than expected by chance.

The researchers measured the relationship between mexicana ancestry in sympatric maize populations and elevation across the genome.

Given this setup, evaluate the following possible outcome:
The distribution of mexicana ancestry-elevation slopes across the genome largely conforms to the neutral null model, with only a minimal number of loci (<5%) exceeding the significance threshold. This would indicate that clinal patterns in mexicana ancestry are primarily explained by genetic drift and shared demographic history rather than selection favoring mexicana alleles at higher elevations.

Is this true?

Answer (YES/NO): NO